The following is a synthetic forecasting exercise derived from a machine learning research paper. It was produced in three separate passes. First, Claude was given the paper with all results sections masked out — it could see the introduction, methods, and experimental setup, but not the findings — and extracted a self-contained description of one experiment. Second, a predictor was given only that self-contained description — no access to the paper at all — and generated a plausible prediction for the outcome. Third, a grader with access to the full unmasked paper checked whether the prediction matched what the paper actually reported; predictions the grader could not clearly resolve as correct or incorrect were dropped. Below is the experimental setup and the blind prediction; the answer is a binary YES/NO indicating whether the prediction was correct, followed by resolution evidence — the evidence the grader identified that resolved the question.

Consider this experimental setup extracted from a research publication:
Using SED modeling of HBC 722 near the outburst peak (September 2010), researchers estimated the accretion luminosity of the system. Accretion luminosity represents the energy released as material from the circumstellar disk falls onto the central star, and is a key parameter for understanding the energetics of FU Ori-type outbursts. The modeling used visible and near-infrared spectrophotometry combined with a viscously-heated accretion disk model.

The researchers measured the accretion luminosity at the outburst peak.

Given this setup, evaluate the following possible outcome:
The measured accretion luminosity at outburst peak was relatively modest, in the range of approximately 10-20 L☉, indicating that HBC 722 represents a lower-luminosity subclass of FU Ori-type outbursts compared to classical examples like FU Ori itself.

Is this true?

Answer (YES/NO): NO